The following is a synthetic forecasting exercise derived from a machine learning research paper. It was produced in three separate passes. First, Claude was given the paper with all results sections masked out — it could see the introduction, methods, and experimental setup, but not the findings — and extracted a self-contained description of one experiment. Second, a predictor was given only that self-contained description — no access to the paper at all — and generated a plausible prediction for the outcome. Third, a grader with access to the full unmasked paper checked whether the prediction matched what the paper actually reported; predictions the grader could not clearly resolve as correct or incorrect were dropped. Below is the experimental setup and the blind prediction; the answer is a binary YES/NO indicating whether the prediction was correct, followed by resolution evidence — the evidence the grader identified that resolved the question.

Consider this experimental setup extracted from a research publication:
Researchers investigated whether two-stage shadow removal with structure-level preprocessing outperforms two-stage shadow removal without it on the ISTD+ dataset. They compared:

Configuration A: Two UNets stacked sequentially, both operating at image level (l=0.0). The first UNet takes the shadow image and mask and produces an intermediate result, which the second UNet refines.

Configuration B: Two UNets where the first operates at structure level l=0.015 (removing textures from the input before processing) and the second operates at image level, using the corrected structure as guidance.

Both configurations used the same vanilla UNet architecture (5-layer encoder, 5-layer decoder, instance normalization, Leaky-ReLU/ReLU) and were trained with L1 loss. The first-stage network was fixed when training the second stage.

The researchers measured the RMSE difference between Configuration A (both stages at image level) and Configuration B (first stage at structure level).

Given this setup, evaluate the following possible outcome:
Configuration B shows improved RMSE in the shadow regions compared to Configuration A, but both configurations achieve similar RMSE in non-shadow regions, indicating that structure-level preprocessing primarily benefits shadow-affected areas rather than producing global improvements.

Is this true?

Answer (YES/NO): NO